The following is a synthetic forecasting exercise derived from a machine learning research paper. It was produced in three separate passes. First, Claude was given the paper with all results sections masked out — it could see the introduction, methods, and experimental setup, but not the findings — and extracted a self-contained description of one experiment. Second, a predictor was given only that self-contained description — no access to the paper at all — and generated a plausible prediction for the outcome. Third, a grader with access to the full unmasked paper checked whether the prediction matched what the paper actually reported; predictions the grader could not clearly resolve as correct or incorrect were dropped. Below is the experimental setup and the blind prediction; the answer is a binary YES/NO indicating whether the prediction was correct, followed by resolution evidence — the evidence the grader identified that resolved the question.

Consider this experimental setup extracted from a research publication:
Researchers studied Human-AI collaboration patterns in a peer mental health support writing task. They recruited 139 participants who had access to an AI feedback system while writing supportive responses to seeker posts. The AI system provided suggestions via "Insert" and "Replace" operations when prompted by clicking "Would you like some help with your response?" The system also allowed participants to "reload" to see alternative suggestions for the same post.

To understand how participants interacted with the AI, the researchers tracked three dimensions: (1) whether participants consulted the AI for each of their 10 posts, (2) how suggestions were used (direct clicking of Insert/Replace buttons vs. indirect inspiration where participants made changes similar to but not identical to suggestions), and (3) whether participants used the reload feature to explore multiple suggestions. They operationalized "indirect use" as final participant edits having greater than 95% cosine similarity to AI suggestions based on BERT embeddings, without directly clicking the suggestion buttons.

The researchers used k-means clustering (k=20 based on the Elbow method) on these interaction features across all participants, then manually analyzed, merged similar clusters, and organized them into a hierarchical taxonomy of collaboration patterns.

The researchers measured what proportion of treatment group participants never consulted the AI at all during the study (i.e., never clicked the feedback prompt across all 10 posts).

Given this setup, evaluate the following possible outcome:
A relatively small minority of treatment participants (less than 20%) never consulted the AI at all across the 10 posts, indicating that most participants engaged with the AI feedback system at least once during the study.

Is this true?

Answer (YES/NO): NO